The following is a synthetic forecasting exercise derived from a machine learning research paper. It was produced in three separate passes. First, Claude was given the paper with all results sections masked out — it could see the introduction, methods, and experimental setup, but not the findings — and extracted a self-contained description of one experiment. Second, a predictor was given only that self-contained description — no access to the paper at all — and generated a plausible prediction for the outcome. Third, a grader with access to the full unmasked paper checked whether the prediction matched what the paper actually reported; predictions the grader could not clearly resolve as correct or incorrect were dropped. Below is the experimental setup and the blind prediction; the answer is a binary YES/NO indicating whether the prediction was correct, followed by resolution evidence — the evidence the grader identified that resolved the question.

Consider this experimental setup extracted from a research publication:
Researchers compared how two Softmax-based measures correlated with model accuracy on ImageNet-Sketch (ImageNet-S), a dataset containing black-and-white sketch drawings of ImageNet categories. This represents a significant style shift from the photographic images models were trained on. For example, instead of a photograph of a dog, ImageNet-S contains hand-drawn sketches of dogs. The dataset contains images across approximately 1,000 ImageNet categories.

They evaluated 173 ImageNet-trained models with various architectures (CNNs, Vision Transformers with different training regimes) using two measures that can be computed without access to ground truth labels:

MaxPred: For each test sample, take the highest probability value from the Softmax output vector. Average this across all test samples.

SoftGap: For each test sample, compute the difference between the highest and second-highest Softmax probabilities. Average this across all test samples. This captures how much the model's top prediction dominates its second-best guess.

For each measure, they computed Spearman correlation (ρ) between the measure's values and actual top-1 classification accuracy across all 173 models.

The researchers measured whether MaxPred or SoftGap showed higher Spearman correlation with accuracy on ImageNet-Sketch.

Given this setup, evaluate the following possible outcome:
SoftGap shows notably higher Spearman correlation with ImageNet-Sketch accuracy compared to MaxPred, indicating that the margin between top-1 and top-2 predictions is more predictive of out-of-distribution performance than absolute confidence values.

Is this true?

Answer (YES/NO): NO